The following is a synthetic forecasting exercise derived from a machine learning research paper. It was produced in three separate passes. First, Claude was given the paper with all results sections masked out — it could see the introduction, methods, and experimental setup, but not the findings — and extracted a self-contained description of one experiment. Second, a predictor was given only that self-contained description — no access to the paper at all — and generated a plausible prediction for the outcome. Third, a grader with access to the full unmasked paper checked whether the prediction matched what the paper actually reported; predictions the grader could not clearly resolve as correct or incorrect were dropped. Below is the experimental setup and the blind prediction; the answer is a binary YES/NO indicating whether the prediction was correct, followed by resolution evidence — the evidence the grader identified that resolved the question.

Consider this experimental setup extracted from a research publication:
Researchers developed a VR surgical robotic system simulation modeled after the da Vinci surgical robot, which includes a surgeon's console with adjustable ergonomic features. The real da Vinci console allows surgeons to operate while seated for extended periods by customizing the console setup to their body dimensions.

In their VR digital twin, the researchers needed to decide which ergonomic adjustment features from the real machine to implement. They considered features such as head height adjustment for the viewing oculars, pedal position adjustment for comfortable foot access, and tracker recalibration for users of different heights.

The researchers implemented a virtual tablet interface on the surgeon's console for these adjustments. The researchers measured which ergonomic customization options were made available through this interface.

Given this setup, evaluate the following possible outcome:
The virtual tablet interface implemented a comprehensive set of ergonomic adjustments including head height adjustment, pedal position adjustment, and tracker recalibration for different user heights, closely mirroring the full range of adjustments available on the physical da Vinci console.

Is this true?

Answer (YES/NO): NO